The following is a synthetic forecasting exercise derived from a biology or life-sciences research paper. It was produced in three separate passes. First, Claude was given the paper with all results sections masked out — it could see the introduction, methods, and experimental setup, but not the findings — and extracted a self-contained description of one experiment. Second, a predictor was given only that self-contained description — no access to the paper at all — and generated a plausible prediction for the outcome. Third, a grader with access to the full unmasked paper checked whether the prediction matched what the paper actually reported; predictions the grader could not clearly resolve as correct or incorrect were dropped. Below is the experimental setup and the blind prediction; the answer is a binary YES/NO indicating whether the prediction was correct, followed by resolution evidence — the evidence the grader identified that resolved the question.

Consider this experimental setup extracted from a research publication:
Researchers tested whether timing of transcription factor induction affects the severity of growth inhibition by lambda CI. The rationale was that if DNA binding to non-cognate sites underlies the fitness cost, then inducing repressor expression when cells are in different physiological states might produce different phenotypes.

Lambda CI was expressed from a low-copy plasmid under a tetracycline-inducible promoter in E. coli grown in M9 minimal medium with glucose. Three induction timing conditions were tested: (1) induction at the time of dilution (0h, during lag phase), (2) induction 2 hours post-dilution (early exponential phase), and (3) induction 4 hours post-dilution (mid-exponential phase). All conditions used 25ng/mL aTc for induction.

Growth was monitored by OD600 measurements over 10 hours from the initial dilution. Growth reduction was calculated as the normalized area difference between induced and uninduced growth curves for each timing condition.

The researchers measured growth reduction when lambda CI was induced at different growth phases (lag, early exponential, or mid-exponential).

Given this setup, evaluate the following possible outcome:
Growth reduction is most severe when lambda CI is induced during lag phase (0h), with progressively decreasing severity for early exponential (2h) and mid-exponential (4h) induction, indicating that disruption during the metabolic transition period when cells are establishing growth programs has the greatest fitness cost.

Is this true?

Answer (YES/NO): YES